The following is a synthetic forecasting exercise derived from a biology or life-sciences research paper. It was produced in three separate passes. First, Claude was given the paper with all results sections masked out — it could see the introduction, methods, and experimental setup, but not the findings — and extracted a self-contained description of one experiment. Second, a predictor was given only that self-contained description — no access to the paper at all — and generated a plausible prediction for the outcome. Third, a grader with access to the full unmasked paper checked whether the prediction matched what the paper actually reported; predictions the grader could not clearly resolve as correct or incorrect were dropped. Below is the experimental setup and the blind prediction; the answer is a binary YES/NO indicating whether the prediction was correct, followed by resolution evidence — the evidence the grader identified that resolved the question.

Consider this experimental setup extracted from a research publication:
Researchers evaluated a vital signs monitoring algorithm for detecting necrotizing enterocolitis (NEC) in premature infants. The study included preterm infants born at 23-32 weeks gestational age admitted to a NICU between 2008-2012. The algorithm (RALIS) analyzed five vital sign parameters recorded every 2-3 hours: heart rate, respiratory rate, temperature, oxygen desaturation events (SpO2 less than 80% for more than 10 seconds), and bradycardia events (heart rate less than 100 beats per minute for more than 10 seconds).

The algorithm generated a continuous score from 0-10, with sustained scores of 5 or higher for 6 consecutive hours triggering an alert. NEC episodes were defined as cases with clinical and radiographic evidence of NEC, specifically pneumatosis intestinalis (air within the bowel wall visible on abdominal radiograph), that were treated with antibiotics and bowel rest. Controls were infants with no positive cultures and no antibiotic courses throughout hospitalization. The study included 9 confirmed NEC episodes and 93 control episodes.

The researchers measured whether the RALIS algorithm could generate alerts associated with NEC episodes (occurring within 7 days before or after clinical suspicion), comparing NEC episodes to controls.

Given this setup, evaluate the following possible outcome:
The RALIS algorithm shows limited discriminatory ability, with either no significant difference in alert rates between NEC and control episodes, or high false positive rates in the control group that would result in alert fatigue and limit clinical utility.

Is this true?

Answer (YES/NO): NO